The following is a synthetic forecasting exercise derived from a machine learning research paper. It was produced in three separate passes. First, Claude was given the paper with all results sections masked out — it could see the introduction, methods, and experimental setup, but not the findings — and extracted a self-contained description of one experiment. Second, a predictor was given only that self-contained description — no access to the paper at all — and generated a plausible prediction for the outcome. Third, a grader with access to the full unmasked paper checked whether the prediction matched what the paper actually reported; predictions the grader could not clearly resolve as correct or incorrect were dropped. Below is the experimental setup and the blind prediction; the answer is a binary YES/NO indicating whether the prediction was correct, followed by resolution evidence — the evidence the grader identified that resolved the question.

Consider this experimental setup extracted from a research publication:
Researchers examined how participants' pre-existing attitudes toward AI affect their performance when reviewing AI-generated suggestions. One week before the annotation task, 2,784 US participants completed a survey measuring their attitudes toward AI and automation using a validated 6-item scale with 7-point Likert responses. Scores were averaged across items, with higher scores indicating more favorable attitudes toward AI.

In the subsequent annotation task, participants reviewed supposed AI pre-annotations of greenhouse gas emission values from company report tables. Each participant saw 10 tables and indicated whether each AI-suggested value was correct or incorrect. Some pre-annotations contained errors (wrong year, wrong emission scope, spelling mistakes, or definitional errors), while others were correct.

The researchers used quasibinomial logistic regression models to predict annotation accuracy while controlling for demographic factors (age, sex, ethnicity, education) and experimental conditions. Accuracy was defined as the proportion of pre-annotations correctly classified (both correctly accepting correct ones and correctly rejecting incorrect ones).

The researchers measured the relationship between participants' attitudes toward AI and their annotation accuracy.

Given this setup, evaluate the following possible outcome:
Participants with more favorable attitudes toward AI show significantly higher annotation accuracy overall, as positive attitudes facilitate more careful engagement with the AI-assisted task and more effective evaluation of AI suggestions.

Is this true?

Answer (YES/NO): NO